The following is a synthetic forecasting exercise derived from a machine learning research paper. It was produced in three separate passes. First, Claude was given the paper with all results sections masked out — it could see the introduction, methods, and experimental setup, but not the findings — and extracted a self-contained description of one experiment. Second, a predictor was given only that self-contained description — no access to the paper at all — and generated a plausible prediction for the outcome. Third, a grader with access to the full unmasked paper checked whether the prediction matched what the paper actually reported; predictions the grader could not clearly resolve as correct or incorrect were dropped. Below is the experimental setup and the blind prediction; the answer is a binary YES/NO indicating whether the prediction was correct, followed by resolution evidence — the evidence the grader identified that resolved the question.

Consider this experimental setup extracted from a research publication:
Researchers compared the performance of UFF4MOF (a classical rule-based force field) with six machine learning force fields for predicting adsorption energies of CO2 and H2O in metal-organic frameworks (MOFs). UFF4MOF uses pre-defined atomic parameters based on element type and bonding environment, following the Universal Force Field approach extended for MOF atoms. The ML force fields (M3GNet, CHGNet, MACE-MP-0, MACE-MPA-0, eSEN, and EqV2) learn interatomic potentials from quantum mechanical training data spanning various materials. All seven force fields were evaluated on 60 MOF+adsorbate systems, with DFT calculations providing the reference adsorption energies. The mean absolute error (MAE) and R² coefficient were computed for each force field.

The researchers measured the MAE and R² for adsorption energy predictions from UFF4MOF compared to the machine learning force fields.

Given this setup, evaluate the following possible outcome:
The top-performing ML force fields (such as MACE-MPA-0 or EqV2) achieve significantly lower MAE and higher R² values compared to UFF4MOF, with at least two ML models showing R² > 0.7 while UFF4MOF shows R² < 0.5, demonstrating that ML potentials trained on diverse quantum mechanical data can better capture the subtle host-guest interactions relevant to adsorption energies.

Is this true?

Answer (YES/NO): NO